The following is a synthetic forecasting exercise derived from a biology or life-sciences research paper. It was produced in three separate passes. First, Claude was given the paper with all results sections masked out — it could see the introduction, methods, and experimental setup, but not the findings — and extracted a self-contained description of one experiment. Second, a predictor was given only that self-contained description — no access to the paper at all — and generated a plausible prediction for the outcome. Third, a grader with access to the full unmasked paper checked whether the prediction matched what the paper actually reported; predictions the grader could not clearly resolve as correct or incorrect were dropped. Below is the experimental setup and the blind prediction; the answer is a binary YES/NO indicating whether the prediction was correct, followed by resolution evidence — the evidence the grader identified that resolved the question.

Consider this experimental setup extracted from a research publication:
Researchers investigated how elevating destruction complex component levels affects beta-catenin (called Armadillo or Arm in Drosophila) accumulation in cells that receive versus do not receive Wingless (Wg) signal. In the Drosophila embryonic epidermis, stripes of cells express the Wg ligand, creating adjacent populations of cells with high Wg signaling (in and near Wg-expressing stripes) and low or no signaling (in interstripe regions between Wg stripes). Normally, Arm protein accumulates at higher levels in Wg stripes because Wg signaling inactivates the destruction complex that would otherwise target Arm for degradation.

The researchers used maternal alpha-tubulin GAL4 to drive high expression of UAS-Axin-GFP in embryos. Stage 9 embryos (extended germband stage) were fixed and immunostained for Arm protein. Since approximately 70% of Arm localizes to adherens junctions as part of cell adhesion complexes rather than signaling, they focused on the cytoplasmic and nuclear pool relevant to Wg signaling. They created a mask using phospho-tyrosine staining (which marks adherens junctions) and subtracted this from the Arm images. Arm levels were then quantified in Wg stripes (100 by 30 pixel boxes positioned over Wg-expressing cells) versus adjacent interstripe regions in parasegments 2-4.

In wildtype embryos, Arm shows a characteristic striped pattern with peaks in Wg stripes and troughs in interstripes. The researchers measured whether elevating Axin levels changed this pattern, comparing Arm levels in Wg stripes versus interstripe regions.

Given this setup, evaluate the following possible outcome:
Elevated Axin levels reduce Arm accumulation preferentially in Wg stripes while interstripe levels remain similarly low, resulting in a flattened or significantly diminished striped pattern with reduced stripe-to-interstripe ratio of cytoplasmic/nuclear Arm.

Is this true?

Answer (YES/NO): YES